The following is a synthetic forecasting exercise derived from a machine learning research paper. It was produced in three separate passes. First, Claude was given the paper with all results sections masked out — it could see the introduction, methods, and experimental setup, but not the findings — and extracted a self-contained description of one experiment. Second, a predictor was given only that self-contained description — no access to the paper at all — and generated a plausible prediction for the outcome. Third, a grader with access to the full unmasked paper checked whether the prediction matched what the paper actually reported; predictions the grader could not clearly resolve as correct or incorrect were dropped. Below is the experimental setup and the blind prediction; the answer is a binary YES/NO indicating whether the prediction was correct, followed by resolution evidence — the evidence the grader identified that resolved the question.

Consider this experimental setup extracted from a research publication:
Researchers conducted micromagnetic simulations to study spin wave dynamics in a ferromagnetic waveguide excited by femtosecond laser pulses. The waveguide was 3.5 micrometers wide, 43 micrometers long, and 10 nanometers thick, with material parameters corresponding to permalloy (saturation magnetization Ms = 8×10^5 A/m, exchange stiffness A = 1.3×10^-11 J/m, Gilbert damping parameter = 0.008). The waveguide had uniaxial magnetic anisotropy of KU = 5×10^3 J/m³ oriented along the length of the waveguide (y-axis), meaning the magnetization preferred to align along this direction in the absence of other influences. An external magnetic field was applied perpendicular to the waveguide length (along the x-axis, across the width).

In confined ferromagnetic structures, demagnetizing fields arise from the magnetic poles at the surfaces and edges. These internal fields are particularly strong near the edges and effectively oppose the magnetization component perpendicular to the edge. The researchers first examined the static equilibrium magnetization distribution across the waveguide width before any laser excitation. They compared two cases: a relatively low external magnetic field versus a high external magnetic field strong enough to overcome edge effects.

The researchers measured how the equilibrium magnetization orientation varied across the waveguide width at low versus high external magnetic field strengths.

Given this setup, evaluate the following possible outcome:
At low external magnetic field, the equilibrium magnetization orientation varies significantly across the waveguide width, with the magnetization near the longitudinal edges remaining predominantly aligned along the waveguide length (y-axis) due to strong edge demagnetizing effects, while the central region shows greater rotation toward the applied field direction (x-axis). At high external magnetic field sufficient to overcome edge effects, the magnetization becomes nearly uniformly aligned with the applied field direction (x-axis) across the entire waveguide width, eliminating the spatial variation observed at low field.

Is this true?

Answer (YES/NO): YES